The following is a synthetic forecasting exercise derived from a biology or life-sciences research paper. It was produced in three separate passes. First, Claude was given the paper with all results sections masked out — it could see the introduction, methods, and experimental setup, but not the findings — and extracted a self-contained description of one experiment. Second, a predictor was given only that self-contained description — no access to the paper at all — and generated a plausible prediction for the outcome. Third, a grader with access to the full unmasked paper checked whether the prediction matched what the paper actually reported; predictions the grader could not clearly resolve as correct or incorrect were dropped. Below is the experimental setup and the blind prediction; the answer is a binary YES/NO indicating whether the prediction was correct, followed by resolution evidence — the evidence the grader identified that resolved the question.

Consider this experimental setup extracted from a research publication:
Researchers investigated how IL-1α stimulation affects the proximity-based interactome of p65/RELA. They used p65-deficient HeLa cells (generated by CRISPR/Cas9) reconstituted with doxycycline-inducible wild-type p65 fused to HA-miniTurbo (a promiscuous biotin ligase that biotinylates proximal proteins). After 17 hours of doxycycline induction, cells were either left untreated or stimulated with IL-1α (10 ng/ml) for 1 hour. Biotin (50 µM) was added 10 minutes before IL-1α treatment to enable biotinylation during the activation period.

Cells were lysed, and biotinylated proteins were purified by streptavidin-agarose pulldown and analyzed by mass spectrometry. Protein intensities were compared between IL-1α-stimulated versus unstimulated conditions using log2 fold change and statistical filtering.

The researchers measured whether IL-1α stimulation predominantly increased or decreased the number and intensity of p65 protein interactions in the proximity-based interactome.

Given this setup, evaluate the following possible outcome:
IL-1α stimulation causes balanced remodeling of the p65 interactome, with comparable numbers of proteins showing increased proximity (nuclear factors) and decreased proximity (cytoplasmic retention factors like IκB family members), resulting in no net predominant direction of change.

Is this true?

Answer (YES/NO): NO